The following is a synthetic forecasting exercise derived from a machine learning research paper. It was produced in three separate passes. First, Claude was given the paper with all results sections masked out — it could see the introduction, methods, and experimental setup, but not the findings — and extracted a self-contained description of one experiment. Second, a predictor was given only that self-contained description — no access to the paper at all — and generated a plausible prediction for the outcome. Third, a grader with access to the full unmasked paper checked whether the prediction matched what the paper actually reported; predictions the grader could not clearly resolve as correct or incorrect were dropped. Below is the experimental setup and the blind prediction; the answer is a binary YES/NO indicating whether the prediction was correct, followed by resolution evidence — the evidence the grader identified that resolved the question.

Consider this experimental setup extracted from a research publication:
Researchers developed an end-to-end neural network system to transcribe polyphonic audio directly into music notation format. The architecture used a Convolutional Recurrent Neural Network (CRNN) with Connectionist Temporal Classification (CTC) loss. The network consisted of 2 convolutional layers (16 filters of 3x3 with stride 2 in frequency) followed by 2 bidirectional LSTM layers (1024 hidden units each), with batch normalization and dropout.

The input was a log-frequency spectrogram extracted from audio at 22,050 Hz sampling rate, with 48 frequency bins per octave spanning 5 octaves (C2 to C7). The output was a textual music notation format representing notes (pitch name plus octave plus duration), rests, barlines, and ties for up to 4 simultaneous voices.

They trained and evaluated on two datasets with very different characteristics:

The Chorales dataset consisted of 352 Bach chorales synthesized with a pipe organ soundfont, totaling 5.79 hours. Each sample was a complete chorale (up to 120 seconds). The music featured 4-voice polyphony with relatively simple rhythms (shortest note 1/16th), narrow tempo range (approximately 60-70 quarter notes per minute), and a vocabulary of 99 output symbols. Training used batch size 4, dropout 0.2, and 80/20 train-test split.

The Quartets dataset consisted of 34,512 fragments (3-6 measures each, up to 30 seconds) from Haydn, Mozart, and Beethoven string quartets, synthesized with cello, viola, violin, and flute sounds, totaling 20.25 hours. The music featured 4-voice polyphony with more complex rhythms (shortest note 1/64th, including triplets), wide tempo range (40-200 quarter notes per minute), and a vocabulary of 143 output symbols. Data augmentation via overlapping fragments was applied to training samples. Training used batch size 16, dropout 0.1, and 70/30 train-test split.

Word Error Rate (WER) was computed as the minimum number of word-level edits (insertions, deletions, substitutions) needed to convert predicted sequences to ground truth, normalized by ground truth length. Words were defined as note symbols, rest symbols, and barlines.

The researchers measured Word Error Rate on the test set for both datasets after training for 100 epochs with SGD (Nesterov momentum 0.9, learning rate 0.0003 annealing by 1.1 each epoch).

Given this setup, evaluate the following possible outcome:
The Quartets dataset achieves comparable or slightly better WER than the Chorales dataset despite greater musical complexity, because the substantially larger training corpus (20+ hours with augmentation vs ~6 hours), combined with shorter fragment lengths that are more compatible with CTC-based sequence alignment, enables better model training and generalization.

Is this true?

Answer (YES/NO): NO